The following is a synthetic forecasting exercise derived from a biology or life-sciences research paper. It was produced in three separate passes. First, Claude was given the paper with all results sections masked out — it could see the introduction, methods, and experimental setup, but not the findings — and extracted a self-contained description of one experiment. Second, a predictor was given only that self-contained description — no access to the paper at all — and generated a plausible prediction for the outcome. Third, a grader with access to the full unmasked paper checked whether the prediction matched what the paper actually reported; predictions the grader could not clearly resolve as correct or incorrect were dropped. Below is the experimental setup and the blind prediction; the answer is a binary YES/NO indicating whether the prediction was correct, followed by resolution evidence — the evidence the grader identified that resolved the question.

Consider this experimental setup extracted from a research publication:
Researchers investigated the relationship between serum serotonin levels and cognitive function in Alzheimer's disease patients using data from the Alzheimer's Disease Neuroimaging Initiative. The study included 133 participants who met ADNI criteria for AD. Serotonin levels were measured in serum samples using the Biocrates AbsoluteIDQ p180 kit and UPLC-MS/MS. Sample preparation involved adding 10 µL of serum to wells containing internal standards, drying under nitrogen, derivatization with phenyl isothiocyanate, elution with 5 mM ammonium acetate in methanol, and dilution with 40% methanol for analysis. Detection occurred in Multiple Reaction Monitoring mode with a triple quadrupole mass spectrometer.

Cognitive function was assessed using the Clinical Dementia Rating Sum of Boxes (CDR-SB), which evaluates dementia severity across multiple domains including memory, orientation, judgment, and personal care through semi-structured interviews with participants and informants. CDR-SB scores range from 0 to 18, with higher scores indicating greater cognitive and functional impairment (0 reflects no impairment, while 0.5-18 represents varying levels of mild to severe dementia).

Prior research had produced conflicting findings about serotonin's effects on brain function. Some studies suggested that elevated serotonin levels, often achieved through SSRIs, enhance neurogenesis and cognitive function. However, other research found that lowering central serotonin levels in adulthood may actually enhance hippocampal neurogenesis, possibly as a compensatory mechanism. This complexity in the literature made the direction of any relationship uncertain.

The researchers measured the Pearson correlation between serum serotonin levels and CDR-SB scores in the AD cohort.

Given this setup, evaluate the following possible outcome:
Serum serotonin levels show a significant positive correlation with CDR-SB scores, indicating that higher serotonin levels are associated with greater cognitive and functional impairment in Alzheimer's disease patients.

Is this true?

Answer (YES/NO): NO